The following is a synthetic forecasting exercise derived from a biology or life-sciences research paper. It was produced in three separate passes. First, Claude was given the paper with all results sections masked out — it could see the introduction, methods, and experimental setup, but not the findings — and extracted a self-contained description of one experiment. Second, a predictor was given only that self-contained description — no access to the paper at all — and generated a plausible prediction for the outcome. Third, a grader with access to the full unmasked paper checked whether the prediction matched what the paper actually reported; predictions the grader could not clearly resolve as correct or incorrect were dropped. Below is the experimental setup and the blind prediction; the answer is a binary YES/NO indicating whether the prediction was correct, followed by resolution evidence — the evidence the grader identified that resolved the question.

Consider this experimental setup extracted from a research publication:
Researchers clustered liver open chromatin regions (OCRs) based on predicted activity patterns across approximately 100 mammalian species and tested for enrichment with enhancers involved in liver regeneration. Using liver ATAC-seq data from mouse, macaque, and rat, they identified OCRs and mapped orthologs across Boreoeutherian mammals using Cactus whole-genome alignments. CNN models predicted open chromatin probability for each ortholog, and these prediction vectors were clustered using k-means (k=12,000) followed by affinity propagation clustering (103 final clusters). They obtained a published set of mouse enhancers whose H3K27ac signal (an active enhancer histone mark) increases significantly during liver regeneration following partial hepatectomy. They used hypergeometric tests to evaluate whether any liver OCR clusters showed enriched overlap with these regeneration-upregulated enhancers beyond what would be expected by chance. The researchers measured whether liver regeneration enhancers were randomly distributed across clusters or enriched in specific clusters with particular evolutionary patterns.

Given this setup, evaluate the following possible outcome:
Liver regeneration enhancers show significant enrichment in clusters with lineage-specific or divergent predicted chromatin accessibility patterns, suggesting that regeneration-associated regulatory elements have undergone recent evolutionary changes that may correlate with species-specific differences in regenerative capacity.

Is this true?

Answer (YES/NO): YES